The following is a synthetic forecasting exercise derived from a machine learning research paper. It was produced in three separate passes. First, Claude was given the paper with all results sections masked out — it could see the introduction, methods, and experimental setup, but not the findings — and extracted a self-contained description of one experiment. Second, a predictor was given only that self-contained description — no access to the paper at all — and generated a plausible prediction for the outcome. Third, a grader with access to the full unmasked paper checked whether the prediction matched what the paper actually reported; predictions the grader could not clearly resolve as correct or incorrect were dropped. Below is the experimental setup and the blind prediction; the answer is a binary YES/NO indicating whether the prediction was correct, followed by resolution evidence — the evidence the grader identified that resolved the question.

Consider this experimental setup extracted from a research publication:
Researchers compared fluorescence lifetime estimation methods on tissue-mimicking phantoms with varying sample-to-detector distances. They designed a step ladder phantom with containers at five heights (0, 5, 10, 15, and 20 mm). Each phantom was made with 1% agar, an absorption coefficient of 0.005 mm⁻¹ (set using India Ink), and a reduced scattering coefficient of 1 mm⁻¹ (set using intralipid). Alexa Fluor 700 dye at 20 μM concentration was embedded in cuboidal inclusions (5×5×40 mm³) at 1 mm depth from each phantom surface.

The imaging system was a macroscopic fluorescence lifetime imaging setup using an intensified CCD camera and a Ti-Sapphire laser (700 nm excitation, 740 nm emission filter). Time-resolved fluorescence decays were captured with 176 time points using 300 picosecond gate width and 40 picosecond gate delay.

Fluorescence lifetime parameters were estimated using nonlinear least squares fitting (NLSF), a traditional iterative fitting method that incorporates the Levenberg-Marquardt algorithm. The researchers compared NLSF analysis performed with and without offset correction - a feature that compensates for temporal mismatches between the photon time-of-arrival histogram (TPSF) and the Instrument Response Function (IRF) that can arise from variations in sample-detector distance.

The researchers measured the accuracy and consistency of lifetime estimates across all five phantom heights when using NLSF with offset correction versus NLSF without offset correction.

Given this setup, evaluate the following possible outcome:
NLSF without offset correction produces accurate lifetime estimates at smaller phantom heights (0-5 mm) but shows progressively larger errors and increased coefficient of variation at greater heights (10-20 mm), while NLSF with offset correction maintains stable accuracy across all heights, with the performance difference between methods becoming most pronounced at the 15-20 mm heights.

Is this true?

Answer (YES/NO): NO